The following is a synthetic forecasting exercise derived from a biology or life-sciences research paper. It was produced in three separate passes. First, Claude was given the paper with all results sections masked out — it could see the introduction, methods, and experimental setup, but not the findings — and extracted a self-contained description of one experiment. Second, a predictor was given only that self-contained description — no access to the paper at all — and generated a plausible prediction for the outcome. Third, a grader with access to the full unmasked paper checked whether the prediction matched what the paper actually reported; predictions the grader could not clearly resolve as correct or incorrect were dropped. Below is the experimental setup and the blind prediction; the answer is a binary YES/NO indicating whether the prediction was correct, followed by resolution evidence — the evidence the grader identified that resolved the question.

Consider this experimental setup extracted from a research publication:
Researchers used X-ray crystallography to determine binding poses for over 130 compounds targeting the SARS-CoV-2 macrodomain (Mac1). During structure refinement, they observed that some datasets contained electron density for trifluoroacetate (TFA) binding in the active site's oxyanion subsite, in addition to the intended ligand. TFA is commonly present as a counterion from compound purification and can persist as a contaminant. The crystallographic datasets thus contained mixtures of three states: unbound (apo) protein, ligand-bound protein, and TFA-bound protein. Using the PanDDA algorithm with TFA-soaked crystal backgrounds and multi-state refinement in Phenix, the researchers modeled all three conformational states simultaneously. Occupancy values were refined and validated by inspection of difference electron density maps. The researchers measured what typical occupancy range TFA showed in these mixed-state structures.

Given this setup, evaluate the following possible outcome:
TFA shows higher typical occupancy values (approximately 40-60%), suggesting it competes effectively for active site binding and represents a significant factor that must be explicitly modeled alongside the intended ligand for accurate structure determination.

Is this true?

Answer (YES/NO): NO